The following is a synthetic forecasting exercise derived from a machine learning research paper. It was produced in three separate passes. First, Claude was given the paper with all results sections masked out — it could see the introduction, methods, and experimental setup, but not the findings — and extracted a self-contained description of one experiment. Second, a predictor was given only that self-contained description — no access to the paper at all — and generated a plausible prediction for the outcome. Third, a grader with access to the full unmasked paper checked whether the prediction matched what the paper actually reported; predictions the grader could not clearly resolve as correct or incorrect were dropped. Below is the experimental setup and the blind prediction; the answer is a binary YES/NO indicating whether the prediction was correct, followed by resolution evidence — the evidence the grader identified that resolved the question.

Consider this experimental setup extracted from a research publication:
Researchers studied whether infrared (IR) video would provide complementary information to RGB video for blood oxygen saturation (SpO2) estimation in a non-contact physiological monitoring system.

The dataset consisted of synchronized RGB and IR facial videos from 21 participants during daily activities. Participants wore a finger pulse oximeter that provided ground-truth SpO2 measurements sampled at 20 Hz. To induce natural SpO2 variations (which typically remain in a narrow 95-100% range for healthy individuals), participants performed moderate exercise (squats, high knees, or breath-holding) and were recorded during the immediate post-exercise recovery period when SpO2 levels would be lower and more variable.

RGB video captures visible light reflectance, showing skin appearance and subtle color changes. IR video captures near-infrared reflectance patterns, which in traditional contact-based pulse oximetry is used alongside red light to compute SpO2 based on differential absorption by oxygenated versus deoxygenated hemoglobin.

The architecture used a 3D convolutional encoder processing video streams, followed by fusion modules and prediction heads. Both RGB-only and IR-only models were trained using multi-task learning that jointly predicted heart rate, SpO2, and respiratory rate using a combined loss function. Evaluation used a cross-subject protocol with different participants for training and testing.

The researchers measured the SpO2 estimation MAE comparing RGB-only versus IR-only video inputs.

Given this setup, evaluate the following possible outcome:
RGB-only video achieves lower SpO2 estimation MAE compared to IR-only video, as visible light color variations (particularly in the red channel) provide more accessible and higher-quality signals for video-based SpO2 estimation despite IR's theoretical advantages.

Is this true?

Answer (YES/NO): NO